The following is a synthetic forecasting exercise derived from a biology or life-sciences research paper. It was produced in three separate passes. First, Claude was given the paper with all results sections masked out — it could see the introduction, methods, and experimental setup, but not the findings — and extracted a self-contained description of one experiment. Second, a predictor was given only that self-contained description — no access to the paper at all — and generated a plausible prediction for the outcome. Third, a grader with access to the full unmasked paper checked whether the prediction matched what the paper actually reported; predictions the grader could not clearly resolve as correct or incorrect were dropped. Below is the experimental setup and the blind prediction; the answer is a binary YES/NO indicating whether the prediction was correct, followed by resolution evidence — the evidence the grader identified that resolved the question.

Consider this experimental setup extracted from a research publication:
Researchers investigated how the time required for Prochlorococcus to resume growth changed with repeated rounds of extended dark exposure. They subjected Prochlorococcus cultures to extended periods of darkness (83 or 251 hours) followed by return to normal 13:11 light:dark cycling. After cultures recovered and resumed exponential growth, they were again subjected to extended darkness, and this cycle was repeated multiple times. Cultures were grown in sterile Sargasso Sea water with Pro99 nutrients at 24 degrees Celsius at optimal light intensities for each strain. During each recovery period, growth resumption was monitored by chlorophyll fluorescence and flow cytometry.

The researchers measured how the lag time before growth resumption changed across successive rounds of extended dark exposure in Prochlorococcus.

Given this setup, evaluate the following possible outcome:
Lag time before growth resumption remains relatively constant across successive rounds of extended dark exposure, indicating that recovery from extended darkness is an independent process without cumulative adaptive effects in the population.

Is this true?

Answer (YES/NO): NO